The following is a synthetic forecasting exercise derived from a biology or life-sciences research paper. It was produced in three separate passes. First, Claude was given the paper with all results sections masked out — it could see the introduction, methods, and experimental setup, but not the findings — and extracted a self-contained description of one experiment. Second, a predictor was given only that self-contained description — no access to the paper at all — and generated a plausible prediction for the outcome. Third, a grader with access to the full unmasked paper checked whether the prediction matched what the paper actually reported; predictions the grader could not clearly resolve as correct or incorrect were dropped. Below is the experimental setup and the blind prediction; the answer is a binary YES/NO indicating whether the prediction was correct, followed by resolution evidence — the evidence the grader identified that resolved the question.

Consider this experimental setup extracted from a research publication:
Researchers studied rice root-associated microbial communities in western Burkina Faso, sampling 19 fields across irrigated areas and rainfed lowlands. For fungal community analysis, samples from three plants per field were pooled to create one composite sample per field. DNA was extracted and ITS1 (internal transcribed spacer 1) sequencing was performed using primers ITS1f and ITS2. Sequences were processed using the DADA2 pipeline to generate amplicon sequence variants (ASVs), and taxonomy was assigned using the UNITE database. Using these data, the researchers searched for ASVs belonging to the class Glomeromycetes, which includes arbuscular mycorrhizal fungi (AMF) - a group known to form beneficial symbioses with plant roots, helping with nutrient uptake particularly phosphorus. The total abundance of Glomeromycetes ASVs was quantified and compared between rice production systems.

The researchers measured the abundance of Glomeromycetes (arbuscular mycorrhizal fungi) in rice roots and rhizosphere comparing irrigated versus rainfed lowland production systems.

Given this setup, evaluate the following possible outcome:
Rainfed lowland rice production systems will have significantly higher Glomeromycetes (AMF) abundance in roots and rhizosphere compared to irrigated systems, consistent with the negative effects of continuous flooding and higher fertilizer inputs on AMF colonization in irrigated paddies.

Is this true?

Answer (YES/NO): YES